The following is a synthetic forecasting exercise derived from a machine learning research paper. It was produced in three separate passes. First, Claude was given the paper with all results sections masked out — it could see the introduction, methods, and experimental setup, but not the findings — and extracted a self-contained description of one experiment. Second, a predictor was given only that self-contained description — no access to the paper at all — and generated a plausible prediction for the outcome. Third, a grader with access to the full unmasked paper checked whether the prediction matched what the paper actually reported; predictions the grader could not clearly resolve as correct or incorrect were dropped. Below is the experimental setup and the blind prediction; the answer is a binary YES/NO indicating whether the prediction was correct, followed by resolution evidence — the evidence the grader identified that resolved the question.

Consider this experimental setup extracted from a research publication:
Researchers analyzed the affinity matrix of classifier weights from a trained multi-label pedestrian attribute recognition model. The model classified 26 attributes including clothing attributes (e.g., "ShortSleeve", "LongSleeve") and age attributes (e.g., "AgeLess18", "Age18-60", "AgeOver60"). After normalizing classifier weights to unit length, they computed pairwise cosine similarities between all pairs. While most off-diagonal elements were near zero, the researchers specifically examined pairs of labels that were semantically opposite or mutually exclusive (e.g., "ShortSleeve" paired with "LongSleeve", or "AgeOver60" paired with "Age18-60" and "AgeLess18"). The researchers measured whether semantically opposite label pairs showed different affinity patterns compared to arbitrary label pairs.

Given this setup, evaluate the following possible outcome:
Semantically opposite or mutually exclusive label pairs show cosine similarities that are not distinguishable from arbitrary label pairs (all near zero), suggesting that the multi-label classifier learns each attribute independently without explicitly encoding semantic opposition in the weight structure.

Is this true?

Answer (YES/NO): NO